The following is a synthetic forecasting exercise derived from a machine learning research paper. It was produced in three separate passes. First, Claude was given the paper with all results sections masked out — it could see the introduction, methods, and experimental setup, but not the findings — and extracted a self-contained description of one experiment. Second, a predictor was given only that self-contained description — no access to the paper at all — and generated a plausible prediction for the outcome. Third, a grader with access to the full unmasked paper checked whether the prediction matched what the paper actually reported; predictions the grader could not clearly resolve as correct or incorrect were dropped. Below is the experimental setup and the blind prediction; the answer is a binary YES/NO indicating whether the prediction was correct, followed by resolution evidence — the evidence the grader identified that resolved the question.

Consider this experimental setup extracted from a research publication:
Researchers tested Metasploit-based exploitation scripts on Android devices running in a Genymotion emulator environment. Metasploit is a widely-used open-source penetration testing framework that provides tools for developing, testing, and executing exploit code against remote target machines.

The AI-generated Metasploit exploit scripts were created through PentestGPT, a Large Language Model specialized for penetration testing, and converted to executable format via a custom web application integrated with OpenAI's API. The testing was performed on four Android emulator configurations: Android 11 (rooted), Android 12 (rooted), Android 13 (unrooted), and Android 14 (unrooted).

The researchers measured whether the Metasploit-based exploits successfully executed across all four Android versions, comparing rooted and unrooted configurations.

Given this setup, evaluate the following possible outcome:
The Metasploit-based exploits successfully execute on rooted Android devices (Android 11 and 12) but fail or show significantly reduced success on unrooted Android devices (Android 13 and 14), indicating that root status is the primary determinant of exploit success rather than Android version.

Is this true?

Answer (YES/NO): NO